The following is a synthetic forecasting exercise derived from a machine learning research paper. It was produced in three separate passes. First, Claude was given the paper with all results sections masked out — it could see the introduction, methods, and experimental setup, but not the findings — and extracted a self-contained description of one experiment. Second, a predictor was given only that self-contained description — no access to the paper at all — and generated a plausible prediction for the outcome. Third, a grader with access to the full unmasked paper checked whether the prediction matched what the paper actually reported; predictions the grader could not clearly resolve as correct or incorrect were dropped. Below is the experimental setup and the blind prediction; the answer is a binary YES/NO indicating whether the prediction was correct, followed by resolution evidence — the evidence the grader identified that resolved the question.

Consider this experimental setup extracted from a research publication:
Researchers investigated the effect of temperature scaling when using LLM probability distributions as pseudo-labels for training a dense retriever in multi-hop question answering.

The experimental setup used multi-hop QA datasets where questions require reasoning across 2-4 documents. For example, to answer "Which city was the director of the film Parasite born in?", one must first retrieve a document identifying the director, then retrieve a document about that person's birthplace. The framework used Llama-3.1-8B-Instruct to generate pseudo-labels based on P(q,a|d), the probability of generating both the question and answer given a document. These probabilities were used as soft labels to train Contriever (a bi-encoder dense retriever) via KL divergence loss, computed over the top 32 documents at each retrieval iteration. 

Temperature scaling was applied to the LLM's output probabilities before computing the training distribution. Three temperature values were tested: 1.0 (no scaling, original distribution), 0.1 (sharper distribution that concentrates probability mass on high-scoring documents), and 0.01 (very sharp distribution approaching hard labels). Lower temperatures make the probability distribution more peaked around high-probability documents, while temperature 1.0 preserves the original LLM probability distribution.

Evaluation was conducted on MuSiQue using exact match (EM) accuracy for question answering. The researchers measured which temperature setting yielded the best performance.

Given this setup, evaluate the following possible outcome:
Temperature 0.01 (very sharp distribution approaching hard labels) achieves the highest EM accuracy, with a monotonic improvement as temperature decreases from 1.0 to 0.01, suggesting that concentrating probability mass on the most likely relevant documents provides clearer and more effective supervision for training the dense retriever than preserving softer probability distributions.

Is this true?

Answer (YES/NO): NO